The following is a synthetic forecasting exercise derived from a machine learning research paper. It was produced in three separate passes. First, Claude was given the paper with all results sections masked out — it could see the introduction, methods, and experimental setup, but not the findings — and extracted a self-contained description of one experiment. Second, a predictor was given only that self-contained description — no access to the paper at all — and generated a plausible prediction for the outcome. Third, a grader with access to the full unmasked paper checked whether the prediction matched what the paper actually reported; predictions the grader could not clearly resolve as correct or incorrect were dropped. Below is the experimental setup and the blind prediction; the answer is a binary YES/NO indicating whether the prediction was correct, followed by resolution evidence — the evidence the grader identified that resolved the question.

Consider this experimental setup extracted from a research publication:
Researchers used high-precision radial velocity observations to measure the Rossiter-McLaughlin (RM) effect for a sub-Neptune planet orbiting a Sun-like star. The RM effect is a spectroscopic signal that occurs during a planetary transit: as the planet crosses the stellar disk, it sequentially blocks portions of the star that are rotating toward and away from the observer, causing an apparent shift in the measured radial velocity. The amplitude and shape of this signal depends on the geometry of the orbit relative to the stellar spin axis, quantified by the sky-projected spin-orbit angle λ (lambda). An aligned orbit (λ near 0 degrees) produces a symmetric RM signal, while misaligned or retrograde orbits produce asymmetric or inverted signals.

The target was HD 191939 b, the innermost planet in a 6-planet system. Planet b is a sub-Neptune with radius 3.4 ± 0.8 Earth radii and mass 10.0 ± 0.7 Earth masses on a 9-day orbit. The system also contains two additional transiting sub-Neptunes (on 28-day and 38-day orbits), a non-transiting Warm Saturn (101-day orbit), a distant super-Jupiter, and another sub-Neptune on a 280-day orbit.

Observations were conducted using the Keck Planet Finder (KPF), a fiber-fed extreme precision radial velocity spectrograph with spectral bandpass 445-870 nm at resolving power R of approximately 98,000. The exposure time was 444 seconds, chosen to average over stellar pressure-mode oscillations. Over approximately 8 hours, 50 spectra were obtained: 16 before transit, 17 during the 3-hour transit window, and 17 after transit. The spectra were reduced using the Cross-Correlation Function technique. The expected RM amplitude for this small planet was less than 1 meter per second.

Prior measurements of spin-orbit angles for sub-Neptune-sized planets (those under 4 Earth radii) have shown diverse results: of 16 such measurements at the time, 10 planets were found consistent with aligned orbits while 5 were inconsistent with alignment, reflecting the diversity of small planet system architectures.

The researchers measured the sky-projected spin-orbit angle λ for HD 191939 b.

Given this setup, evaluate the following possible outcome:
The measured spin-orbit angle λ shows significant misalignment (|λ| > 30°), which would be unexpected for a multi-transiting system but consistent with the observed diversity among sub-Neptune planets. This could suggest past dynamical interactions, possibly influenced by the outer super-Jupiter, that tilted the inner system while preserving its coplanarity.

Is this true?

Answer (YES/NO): NO